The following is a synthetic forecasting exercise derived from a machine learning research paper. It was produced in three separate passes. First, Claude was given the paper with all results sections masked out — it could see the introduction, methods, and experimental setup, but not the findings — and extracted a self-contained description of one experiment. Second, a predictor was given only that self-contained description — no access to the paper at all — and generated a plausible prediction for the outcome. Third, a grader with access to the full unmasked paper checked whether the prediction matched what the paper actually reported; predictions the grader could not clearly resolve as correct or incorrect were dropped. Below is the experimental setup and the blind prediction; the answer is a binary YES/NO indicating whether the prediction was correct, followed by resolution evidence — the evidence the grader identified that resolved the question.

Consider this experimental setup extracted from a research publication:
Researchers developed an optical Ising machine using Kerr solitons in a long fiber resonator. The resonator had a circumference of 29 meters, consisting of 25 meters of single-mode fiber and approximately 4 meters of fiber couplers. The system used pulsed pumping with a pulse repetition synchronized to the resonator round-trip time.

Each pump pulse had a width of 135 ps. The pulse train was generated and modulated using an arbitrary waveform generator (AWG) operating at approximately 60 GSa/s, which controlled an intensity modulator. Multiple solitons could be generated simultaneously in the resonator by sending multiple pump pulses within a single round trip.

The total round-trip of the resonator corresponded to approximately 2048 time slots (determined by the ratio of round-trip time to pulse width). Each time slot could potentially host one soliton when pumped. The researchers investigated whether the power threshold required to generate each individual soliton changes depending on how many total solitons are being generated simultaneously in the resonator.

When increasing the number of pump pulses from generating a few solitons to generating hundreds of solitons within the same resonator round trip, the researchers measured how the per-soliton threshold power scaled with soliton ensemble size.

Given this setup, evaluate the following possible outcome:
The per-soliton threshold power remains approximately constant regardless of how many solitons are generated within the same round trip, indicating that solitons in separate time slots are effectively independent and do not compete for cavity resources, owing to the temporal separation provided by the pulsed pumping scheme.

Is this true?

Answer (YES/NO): YES